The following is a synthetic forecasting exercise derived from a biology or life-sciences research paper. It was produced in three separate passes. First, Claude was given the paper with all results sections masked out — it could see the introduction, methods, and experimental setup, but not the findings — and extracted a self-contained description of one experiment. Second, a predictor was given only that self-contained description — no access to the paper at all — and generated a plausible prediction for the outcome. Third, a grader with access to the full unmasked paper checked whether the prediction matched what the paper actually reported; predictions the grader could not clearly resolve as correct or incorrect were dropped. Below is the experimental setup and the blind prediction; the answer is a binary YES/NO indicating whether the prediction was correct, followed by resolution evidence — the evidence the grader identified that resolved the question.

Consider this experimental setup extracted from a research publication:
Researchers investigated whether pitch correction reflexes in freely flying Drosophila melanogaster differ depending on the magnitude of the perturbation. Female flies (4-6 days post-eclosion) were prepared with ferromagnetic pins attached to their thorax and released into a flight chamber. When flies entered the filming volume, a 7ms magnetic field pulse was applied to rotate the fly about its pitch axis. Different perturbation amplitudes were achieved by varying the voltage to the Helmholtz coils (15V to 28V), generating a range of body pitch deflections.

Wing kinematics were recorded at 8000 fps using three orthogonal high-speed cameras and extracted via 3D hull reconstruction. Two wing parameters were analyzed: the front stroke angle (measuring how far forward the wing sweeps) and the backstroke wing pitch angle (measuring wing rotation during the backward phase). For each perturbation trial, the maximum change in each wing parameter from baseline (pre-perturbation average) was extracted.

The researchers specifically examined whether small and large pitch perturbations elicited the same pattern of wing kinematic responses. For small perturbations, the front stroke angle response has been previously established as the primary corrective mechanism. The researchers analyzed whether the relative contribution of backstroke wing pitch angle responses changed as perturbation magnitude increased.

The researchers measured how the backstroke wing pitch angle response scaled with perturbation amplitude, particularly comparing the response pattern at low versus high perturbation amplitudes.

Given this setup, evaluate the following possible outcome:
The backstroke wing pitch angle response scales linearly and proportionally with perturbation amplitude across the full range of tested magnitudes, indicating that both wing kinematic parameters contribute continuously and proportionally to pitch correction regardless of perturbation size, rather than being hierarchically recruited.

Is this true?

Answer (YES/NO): NO